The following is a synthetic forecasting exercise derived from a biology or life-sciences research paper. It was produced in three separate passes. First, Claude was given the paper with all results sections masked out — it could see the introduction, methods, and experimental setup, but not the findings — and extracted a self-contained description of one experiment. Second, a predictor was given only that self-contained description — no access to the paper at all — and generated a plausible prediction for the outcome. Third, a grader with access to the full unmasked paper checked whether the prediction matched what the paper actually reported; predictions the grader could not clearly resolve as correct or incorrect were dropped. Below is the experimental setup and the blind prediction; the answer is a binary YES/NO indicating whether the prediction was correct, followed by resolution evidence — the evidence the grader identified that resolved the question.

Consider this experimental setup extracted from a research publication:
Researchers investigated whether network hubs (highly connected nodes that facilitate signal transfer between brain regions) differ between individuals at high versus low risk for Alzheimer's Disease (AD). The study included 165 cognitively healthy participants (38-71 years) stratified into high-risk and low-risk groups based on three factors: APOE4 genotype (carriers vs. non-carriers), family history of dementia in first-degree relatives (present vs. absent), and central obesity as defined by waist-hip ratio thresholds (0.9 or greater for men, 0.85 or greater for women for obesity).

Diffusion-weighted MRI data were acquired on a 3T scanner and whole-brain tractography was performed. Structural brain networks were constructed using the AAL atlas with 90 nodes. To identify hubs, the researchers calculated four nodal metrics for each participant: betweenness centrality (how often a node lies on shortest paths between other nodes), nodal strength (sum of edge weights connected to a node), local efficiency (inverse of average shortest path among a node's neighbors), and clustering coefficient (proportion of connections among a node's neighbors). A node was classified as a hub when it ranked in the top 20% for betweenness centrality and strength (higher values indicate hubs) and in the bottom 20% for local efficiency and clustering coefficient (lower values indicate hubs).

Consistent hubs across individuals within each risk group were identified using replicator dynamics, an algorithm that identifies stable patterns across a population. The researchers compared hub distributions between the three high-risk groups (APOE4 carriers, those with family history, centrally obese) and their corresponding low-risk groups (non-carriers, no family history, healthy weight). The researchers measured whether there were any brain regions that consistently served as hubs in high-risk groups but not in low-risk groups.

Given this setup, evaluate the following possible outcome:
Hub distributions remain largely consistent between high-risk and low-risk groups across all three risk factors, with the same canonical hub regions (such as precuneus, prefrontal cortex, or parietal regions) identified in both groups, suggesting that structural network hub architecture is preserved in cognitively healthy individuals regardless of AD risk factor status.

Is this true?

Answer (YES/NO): NO